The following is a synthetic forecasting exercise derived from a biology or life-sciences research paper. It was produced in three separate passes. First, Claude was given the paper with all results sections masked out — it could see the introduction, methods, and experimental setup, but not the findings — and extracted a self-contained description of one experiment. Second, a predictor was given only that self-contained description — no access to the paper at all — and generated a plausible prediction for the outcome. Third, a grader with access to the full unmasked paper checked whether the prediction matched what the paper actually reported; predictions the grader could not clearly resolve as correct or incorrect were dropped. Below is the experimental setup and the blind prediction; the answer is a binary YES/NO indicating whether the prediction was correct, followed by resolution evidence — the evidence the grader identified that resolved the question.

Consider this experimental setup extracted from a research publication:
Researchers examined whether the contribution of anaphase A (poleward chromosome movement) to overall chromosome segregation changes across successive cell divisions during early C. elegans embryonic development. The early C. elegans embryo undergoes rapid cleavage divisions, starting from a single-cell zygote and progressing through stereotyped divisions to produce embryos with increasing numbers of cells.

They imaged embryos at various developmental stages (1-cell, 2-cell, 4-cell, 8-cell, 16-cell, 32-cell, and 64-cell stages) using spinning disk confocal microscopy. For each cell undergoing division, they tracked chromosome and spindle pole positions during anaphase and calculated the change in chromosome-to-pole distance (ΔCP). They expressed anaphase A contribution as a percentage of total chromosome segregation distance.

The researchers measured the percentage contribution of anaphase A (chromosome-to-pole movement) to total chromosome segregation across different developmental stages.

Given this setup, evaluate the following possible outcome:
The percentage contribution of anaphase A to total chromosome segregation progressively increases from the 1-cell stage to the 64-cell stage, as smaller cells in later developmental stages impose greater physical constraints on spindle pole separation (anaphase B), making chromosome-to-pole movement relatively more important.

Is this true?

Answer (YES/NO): YES